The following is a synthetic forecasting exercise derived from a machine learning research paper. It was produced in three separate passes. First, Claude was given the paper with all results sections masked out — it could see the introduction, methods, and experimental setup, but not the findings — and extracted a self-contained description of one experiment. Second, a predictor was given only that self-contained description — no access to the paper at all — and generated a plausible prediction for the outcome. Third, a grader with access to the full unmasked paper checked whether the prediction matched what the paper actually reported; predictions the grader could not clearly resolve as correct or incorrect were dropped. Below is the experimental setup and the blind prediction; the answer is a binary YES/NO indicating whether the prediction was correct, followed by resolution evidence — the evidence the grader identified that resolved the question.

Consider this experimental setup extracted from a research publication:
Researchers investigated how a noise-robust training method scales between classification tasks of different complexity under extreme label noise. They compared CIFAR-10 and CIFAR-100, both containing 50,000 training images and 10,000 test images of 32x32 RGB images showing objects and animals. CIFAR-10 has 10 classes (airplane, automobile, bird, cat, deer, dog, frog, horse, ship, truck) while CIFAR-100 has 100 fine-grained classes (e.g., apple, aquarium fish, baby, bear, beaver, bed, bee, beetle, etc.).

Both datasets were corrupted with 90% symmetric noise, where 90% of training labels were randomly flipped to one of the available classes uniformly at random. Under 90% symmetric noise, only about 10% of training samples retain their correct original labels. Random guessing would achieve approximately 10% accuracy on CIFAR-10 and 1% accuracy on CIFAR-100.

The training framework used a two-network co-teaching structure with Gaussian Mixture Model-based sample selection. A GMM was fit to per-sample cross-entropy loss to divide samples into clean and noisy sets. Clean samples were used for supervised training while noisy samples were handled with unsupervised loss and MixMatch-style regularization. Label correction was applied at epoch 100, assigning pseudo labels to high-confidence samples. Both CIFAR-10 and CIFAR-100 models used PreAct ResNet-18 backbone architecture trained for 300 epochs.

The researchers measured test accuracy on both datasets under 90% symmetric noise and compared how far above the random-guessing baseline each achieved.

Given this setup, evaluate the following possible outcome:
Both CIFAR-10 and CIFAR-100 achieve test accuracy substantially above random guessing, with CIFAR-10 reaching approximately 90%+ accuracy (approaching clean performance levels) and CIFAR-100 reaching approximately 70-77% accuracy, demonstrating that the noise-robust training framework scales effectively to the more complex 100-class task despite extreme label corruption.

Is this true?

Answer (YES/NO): NO